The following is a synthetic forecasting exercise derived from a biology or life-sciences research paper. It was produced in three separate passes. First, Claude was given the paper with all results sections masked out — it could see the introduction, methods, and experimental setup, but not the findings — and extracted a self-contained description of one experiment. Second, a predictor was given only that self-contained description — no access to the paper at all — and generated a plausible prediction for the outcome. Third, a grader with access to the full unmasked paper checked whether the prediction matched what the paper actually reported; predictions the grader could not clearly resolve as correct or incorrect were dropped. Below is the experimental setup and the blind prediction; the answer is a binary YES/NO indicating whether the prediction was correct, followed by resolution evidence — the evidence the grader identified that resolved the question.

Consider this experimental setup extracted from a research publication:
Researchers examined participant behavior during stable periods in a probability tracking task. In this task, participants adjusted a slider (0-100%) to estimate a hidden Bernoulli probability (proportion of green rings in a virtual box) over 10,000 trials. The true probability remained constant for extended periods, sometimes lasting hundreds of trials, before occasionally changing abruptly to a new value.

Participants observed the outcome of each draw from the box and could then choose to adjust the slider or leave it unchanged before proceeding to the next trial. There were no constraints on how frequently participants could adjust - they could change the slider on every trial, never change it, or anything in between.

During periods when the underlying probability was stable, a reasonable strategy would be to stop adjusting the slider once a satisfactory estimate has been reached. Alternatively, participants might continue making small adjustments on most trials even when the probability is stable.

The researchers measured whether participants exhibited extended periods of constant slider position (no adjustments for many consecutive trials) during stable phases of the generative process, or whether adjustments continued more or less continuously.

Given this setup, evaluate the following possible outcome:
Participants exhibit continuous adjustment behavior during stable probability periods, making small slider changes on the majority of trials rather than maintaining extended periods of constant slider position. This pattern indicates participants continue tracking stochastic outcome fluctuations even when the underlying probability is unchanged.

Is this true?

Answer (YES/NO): NO